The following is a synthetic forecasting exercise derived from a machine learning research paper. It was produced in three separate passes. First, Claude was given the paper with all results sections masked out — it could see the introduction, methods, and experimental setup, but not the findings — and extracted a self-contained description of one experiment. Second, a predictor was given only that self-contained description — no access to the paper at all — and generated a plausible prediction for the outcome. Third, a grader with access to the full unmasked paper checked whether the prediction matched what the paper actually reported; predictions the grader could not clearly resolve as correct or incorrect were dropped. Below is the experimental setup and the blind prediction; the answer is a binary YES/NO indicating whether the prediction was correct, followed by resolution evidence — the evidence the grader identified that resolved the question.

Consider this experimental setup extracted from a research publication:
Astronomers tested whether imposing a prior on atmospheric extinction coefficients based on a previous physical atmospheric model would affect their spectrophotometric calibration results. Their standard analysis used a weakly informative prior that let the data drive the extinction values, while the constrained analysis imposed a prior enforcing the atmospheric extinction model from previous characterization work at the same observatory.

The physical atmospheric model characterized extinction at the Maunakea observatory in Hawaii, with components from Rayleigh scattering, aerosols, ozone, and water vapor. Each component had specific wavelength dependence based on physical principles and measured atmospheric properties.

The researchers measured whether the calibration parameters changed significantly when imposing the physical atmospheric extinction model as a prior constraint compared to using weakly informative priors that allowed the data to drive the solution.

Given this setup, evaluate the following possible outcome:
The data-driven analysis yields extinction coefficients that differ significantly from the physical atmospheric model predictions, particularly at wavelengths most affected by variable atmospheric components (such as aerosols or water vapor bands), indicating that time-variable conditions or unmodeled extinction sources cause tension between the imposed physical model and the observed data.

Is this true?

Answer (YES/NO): NO